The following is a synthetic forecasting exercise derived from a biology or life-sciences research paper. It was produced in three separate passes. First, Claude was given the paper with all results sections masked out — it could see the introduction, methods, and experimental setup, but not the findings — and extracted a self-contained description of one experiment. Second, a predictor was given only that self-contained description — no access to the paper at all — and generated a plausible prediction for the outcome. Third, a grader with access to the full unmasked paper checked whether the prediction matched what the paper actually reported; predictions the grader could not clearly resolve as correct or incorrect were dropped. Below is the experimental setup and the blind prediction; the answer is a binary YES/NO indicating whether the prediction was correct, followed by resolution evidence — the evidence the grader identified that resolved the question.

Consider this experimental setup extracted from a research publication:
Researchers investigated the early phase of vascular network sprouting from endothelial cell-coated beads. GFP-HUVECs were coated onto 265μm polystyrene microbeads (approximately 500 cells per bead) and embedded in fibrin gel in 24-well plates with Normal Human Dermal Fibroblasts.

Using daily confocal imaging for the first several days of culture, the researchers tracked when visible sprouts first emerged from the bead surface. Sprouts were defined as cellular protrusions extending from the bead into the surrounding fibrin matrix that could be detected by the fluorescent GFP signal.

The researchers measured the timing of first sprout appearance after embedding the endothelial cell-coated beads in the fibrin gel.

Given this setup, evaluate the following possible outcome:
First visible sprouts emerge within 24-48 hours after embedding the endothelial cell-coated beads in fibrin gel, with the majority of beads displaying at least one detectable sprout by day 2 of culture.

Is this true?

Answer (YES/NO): NO